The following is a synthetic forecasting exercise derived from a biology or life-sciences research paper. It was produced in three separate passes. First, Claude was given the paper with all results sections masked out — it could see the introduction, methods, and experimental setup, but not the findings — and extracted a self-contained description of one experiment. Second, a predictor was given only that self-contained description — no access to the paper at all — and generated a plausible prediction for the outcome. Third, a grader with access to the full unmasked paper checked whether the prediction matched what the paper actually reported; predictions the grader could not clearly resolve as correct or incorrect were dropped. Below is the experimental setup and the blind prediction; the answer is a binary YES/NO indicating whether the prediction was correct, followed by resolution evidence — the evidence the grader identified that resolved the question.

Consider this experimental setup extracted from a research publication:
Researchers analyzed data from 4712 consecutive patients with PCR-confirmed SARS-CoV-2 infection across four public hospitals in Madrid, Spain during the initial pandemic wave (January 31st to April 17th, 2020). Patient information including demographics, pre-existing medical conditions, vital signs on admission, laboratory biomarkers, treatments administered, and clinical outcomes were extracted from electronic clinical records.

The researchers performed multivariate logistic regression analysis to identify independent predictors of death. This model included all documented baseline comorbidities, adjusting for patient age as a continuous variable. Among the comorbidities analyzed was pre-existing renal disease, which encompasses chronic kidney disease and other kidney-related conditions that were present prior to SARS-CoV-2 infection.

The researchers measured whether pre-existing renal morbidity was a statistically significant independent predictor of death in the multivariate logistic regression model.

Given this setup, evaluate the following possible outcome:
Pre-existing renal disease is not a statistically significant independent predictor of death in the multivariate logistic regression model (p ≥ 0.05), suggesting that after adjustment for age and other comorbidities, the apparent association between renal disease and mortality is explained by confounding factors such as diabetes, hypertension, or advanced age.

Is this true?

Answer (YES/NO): YES